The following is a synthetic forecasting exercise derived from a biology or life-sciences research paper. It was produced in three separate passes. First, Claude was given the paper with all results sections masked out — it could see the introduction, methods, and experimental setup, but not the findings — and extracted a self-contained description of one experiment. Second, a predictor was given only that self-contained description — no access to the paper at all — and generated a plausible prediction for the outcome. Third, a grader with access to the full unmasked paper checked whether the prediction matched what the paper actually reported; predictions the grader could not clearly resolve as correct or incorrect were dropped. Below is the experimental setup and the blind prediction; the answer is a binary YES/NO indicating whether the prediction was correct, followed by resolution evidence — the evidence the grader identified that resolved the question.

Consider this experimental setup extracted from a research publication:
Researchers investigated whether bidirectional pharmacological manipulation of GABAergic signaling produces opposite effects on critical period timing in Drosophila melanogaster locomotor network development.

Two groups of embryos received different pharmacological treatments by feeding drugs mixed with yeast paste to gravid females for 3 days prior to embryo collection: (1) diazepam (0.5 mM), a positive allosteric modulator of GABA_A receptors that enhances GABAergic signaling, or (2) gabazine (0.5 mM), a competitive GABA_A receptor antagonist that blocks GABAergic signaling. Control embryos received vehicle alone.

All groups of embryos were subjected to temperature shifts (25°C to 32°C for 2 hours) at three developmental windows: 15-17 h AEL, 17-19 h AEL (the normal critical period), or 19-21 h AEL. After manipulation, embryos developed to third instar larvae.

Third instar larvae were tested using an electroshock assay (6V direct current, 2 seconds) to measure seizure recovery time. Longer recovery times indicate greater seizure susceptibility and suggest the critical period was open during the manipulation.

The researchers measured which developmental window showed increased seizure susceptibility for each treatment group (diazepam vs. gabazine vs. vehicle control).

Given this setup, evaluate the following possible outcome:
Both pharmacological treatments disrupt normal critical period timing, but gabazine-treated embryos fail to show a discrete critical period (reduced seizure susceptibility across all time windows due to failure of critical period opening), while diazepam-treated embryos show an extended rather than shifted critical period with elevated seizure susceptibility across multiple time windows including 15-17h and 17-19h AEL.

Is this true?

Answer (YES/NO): NO